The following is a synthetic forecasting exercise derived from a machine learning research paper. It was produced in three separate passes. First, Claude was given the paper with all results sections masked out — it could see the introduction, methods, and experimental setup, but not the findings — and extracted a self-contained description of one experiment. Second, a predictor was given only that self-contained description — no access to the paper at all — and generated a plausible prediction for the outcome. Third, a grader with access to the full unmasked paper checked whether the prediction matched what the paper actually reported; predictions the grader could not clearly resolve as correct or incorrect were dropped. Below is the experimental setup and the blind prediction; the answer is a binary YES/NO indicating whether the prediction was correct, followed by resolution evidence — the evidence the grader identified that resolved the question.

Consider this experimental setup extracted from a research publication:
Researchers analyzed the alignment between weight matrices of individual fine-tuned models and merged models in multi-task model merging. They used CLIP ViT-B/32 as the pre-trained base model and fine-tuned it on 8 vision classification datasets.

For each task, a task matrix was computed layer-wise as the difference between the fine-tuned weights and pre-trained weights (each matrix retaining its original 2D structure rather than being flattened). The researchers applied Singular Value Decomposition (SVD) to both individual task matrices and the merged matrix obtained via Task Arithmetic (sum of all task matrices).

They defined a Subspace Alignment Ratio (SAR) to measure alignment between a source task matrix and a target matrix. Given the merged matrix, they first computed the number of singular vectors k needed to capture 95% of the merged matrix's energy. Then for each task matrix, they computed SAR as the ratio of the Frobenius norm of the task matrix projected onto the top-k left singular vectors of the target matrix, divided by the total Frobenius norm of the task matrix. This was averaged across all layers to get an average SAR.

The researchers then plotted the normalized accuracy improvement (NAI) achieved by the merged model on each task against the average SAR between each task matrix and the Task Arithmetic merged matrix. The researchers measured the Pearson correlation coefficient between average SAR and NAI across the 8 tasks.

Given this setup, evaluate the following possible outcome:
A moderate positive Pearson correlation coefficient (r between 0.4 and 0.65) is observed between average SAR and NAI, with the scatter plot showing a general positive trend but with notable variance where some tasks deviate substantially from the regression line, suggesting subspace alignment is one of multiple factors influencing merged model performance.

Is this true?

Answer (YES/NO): NO